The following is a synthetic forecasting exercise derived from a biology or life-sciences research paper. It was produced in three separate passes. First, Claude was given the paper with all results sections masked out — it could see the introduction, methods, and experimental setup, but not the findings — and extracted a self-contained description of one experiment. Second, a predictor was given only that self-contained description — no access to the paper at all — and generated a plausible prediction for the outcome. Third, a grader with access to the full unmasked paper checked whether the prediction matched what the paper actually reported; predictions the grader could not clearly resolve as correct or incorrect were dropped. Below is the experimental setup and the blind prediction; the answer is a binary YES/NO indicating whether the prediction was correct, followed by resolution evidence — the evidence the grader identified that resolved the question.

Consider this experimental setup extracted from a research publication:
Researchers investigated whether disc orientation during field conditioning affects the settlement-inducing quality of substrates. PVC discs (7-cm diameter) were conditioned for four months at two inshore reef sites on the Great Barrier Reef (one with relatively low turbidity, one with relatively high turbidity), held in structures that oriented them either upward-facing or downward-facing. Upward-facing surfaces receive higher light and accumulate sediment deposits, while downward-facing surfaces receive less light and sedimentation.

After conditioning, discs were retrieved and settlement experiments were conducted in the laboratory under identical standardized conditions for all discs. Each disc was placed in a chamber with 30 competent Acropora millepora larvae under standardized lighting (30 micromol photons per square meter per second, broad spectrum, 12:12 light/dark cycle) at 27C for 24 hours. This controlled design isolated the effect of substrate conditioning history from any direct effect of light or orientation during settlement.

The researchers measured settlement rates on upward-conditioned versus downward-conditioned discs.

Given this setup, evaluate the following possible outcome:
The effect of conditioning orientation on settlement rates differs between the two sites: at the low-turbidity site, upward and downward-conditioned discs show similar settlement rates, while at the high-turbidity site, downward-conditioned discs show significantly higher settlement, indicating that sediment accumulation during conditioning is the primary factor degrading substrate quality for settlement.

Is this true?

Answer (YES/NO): NO